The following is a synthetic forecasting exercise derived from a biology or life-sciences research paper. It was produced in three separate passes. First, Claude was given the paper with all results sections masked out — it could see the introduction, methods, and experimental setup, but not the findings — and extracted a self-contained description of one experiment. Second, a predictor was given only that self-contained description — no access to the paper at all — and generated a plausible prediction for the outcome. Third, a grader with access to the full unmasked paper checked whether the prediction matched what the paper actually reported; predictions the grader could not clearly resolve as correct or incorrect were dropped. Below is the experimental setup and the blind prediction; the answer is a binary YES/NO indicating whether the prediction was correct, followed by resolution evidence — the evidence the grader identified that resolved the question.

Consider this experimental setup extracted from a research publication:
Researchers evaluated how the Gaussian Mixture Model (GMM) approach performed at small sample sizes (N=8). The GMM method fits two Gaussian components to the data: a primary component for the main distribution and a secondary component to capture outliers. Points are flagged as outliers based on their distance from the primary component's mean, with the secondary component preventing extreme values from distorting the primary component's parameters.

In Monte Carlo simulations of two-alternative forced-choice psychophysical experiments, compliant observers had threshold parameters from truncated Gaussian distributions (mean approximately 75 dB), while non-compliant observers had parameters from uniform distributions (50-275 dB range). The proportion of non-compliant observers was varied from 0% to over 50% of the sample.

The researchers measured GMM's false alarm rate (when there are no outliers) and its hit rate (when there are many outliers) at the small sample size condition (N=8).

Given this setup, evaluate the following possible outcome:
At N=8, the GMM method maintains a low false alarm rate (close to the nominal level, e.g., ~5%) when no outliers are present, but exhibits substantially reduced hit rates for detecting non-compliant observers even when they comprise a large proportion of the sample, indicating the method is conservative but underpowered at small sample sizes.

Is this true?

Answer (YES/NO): NO